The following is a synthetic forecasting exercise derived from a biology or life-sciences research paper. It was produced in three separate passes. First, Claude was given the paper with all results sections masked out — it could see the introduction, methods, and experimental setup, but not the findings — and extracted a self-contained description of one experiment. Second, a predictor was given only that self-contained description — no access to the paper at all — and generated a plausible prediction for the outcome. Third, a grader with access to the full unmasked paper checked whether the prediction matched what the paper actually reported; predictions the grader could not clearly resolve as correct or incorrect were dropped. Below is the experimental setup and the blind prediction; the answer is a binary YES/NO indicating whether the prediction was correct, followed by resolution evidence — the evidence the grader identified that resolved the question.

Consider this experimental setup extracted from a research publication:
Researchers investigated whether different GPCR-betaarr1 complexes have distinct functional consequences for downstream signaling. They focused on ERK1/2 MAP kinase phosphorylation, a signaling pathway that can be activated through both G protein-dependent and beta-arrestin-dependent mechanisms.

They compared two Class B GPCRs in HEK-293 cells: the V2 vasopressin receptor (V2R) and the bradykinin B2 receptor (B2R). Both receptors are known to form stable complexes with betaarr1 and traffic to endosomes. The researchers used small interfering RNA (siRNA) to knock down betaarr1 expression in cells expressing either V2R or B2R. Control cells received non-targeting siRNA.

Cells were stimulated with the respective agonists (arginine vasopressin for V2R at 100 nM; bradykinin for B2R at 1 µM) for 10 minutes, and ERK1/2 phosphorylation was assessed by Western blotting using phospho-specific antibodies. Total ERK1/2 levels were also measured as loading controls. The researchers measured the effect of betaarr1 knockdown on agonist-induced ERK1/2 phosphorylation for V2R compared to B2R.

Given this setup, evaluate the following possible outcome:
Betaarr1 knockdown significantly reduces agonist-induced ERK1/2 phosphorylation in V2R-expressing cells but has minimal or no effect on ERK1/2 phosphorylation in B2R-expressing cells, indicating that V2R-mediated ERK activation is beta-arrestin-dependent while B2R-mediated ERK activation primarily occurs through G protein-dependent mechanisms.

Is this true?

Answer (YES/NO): NO